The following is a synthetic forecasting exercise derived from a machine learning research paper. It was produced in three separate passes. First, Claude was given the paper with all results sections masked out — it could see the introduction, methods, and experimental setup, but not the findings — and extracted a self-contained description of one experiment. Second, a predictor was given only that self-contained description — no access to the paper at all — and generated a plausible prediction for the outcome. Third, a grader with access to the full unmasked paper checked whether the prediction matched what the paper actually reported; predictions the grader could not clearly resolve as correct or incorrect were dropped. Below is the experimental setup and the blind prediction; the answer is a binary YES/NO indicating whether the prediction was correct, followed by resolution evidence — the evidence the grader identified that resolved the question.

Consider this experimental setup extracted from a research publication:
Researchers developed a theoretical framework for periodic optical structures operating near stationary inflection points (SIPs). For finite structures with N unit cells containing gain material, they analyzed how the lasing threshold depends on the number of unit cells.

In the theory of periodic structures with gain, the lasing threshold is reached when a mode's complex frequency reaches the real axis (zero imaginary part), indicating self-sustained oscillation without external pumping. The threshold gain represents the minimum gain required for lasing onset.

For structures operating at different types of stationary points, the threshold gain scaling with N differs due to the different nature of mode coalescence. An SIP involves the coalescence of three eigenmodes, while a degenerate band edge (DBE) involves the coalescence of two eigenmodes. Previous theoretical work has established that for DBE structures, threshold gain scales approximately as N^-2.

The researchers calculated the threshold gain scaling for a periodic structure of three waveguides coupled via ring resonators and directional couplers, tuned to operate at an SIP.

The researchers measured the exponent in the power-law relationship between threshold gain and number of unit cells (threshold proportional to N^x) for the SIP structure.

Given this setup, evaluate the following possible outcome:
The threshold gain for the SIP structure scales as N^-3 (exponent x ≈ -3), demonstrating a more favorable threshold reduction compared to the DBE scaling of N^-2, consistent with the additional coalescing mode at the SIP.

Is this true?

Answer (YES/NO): YES